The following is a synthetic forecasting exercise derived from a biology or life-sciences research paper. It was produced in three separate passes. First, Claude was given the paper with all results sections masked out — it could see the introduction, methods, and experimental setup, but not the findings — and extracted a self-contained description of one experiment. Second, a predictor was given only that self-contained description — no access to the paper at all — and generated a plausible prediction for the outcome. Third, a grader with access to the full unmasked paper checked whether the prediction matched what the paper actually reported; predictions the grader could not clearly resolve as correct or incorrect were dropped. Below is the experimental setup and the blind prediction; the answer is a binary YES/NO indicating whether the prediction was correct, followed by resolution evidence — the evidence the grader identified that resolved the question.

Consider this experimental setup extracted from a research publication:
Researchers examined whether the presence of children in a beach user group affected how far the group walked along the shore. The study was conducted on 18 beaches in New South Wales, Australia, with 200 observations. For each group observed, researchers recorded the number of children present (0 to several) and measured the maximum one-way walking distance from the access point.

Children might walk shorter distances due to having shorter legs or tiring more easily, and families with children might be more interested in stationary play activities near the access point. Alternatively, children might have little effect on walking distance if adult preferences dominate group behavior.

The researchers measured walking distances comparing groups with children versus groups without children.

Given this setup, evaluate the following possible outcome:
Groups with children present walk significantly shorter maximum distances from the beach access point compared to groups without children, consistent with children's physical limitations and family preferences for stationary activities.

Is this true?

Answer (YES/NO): NO